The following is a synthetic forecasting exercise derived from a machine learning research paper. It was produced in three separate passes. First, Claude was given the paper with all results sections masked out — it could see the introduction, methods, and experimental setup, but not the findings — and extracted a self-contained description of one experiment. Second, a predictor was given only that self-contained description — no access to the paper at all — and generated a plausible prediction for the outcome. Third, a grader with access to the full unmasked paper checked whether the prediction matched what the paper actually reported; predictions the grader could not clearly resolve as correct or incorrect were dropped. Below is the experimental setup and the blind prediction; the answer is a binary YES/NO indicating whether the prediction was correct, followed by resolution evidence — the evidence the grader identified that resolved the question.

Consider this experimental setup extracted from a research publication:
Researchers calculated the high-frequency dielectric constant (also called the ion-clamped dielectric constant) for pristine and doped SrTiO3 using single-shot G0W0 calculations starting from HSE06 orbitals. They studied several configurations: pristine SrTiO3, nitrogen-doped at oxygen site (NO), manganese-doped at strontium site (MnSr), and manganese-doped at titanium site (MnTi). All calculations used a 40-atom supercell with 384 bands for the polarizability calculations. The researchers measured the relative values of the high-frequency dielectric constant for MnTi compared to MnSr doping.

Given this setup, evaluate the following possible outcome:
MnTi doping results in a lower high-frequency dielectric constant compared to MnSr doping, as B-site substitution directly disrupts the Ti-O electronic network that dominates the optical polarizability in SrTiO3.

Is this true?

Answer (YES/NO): NO